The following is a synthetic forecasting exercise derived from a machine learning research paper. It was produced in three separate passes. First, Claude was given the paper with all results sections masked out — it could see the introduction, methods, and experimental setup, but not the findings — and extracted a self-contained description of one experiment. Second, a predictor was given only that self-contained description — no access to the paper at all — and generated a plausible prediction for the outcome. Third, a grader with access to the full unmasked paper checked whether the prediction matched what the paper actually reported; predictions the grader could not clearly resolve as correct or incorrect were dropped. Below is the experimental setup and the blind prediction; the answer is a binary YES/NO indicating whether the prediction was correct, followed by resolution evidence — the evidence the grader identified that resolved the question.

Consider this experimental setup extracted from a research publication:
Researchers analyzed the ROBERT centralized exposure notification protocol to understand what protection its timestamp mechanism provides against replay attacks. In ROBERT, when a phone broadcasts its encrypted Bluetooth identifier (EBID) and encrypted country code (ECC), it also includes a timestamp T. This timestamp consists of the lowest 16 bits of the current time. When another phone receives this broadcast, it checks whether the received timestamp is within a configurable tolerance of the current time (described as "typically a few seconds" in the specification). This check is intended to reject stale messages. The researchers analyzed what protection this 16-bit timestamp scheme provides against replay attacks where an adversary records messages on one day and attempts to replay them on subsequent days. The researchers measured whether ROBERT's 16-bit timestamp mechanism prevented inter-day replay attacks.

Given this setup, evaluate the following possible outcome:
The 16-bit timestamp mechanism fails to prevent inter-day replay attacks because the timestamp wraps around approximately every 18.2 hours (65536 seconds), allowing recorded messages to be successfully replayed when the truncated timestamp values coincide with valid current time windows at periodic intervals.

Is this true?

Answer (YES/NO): YES